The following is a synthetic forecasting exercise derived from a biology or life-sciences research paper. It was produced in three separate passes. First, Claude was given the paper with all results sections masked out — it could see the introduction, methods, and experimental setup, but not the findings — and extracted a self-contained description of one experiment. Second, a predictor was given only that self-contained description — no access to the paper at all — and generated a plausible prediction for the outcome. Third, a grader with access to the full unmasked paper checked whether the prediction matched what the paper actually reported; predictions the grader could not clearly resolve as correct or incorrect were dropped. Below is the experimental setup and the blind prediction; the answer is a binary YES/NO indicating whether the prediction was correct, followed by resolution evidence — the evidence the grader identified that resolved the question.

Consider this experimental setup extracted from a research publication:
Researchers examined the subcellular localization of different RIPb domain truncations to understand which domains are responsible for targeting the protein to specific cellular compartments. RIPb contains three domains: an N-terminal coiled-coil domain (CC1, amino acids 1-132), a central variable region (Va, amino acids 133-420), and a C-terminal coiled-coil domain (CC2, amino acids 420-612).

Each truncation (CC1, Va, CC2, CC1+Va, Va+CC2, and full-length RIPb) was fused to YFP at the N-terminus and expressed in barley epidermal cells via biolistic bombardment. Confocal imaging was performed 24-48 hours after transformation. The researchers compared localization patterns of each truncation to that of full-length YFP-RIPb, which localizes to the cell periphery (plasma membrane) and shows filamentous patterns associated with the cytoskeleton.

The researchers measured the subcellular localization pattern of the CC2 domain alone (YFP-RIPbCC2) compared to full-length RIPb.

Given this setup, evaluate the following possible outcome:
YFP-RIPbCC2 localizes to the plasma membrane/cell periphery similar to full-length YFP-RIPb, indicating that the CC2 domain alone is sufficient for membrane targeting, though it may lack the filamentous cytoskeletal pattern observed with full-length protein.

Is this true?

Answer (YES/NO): YES